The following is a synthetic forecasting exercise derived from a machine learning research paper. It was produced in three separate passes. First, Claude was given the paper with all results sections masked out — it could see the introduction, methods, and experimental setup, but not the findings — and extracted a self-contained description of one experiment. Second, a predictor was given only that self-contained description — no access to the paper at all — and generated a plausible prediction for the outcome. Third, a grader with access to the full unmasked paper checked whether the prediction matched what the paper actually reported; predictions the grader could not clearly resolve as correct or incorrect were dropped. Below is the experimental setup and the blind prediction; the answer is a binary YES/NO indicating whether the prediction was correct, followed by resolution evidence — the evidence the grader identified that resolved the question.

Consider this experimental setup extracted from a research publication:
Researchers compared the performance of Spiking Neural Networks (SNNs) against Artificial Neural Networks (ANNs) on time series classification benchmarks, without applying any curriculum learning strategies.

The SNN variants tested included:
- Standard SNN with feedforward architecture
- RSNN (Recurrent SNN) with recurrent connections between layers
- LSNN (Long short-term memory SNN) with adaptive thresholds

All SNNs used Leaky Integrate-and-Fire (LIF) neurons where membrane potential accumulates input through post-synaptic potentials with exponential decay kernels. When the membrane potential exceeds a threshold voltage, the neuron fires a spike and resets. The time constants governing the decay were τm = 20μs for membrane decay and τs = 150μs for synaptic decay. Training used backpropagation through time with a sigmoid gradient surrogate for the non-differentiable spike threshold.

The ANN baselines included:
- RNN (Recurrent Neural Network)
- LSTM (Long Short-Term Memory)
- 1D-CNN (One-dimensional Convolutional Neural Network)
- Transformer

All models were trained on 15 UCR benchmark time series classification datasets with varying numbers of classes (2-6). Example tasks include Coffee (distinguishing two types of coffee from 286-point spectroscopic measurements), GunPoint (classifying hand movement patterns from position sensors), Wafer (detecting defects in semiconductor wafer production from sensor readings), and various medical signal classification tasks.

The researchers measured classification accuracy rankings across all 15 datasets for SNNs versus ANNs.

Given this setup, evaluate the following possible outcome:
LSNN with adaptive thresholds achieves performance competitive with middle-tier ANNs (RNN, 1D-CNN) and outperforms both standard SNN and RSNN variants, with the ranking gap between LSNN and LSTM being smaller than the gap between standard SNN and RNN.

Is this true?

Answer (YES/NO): NO